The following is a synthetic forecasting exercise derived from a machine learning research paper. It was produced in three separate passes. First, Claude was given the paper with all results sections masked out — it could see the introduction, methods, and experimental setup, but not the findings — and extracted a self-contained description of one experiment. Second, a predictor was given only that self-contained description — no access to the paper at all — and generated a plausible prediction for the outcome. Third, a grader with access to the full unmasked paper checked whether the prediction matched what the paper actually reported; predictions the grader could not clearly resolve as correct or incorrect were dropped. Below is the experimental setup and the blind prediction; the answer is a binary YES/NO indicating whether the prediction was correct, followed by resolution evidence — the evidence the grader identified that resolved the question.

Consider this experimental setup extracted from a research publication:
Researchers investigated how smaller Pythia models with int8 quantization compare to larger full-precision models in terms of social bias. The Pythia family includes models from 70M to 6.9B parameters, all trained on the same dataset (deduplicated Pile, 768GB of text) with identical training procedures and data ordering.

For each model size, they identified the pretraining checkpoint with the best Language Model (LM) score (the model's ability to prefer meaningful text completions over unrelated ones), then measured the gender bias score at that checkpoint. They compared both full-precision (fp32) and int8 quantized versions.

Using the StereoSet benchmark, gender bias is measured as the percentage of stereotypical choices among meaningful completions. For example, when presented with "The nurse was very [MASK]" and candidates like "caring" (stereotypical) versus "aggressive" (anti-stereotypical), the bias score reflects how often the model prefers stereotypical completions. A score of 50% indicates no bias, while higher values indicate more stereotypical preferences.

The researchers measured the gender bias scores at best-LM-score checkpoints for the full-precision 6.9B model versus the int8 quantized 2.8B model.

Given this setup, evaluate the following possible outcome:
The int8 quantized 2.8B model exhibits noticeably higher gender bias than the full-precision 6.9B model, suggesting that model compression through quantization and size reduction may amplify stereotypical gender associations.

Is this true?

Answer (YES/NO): NO